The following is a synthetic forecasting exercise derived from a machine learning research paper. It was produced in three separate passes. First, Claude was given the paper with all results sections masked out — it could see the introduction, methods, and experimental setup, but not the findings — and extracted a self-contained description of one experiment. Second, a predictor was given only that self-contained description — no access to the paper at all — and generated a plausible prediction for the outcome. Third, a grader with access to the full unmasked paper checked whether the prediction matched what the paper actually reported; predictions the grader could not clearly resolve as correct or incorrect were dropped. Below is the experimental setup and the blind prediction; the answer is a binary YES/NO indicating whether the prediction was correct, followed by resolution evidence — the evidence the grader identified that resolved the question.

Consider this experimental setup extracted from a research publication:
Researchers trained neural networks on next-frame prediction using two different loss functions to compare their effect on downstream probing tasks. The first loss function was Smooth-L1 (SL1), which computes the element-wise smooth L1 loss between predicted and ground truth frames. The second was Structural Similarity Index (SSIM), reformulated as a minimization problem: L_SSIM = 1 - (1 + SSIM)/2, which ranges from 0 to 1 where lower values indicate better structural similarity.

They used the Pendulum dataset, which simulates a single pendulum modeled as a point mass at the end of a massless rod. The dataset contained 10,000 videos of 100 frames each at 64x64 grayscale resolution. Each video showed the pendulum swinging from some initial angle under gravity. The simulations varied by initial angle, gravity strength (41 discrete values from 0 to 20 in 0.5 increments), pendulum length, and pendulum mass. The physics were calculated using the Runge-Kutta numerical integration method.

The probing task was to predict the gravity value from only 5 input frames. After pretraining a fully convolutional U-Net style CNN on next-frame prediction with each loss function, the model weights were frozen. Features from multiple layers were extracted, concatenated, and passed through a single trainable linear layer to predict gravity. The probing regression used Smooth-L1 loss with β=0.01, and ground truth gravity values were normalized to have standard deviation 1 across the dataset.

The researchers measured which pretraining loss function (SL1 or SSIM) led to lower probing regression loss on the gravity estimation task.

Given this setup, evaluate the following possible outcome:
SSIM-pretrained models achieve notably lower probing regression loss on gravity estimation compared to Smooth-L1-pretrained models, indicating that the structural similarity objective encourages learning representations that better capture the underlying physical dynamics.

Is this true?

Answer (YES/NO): NO